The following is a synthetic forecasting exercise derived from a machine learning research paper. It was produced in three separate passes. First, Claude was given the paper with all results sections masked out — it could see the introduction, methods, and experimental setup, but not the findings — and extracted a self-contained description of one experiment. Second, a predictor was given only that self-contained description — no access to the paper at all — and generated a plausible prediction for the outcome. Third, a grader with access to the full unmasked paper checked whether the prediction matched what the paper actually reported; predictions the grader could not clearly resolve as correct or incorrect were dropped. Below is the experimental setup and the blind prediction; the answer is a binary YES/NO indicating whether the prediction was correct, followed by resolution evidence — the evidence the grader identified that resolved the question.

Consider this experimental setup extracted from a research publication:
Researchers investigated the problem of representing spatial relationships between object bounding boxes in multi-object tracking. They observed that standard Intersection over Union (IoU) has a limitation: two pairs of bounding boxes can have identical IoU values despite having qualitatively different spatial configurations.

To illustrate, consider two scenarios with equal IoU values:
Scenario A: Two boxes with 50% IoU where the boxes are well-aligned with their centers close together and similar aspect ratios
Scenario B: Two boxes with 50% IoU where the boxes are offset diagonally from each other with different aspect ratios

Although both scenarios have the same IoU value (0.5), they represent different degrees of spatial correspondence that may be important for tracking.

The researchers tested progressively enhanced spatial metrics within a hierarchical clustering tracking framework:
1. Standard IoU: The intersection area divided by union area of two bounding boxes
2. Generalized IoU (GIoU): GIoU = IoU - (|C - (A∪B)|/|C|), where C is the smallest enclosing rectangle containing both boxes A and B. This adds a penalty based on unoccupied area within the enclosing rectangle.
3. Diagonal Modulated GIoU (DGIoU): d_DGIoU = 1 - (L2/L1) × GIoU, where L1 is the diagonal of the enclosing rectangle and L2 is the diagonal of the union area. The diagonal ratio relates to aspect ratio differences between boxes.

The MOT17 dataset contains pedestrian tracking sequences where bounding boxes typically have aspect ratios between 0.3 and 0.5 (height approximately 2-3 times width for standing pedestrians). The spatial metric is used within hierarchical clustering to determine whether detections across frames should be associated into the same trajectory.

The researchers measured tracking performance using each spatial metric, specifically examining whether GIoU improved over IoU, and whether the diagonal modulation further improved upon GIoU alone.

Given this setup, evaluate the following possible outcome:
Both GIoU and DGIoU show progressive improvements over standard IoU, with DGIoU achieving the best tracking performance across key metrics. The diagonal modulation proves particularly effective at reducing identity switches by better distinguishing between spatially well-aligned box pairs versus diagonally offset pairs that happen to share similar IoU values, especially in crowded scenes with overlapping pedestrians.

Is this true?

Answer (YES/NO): NO